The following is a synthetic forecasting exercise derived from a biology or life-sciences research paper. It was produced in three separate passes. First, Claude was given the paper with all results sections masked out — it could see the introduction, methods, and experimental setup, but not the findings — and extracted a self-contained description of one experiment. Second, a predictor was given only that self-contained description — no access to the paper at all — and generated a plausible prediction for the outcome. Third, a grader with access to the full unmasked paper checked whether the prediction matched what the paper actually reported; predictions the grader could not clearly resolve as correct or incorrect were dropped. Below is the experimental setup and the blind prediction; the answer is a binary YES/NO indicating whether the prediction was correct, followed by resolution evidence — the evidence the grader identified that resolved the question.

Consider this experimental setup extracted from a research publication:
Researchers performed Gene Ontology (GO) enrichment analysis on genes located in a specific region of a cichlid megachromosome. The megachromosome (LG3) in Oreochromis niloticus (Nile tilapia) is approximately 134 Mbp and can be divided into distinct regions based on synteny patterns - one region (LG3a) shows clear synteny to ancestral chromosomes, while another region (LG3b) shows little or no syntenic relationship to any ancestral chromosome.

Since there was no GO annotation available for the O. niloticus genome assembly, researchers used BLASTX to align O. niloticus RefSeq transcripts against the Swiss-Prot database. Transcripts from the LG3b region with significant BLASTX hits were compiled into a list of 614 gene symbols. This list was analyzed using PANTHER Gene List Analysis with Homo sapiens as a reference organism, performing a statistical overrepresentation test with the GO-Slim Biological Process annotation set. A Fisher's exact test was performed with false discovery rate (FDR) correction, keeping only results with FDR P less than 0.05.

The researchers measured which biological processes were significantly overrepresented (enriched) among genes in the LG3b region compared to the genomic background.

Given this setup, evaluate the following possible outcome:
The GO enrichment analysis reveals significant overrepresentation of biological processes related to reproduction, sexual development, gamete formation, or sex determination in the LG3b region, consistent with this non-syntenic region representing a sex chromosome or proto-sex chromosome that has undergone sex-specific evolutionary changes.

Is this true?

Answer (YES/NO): NO